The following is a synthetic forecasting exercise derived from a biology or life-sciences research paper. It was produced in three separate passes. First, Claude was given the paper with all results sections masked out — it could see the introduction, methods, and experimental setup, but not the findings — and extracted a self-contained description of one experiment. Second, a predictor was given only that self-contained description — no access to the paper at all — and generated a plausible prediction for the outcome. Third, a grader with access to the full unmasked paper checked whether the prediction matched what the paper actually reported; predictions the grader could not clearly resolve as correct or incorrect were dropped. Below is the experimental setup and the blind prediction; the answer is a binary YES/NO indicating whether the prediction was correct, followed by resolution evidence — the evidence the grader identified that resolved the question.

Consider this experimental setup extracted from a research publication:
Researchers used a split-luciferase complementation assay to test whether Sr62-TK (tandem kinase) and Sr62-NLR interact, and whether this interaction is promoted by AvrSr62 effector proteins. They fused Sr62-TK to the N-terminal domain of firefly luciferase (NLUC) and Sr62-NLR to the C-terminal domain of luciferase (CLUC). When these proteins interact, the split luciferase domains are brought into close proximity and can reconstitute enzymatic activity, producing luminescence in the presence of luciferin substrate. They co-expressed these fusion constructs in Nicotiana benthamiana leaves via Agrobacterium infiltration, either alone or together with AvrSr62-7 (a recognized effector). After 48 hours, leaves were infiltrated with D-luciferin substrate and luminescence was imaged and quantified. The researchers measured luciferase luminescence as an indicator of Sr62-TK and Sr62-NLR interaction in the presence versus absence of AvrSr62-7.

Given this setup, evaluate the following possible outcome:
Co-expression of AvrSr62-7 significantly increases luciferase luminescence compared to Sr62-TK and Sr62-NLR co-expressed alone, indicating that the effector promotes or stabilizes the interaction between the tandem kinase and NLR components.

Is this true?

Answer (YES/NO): YES